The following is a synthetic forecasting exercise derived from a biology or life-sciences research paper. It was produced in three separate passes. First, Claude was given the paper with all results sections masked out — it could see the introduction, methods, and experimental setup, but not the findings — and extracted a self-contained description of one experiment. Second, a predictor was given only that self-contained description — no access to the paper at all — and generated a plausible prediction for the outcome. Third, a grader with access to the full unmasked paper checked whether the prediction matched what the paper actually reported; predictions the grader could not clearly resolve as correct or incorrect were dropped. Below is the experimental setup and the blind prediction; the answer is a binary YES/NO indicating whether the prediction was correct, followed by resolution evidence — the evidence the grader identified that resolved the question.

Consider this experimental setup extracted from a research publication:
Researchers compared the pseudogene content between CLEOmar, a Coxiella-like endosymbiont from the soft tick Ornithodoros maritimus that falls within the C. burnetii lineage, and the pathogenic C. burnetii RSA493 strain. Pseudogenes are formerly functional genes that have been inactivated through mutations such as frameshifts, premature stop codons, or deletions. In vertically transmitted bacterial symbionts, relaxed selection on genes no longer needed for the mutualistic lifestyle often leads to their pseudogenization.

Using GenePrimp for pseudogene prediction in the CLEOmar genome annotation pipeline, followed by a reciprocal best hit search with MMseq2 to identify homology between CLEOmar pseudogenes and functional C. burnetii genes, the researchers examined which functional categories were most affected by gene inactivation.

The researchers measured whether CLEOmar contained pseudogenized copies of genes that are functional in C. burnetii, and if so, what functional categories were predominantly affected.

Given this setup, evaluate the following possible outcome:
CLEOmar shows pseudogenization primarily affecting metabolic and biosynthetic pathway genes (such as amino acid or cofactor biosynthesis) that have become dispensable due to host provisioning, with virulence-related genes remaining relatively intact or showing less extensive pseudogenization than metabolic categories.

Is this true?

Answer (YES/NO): NO